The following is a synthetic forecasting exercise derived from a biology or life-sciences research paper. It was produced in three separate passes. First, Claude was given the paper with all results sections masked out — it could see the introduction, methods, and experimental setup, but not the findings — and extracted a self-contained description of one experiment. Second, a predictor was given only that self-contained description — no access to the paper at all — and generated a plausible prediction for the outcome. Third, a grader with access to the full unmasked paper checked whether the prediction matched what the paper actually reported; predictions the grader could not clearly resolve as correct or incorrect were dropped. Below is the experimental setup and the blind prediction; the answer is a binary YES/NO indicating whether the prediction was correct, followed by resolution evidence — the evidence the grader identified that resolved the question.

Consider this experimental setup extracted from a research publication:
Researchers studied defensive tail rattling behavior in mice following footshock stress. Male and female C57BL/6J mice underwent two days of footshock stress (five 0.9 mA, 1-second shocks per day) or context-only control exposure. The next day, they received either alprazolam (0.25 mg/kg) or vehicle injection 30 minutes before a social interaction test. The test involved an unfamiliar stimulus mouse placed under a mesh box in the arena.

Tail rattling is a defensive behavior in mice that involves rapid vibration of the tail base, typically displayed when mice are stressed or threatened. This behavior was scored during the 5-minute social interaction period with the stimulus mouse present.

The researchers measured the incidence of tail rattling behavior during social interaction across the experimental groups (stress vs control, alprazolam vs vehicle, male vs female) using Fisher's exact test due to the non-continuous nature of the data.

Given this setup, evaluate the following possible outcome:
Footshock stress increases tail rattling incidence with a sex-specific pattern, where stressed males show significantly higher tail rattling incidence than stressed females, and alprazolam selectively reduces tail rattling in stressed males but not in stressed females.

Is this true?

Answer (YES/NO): NO